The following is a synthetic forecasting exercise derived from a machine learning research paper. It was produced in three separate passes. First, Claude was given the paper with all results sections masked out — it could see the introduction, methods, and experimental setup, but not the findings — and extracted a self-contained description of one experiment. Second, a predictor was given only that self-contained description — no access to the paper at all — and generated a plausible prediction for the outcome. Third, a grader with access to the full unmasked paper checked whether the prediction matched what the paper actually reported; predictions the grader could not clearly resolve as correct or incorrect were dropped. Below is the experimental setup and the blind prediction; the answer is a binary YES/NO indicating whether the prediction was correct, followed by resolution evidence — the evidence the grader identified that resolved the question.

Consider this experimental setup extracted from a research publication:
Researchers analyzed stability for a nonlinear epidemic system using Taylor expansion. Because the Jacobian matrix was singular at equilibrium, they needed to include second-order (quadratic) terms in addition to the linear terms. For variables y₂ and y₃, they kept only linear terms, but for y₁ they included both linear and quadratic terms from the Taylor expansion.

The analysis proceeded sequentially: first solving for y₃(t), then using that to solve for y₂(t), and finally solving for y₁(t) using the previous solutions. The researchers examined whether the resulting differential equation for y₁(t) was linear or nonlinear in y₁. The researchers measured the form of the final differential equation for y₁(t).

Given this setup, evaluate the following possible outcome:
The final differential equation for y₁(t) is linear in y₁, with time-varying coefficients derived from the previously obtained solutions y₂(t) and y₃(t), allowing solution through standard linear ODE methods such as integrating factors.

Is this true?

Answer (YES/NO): YES